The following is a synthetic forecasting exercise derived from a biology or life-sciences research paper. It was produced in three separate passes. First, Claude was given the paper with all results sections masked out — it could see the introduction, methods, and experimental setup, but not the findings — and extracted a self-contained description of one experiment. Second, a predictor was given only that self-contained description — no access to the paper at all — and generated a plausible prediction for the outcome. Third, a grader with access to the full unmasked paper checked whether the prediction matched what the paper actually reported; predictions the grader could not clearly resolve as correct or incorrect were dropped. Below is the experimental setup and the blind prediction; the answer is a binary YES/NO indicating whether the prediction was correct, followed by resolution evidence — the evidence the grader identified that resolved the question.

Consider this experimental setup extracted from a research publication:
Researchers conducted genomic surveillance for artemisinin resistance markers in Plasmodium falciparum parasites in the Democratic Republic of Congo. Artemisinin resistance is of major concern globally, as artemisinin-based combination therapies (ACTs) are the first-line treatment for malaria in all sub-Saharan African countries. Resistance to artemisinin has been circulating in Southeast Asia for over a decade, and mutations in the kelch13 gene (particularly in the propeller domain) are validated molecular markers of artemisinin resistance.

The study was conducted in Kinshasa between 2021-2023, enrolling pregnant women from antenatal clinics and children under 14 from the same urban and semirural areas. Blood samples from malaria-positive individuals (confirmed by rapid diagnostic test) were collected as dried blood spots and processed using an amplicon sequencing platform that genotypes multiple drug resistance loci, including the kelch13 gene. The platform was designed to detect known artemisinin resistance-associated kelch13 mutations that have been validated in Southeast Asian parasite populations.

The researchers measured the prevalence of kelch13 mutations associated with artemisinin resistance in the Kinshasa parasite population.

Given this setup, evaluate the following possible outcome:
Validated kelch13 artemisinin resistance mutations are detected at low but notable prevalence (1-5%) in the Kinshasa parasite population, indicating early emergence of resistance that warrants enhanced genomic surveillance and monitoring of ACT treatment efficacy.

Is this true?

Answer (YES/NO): NO